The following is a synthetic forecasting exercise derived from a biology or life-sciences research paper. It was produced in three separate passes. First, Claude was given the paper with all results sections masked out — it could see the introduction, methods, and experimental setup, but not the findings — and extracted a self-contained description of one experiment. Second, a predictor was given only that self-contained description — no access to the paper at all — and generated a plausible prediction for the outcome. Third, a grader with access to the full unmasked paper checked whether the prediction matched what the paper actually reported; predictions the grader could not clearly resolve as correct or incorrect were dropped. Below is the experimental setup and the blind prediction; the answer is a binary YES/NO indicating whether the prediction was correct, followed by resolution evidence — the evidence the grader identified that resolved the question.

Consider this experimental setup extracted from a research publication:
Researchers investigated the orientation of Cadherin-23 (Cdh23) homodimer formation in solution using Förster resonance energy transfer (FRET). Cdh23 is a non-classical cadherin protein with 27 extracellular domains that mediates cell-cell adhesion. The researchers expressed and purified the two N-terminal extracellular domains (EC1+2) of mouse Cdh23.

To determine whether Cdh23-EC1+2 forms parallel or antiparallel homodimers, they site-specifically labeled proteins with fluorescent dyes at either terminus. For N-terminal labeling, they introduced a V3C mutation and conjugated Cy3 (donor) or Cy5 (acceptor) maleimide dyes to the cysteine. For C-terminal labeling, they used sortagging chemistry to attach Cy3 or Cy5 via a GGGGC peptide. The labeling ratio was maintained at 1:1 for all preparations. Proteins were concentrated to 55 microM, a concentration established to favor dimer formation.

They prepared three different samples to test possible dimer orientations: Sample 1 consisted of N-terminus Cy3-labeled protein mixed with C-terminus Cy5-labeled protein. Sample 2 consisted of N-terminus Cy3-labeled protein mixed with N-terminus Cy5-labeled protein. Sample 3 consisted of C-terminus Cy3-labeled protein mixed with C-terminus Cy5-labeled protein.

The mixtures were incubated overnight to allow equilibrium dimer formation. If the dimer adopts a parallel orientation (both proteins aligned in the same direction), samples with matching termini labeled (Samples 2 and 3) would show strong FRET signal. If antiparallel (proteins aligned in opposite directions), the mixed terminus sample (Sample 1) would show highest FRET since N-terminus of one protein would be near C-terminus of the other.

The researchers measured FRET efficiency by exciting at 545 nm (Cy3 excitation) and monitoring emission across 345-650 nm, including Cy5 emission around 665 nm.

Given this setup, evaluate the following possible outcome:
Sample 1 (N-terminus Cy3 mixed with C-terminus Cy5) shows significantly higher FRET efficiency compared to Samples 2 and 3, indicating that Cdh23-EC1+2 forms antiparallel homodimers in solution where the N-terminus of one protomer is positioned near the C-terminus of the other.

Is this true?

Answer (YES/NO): YES